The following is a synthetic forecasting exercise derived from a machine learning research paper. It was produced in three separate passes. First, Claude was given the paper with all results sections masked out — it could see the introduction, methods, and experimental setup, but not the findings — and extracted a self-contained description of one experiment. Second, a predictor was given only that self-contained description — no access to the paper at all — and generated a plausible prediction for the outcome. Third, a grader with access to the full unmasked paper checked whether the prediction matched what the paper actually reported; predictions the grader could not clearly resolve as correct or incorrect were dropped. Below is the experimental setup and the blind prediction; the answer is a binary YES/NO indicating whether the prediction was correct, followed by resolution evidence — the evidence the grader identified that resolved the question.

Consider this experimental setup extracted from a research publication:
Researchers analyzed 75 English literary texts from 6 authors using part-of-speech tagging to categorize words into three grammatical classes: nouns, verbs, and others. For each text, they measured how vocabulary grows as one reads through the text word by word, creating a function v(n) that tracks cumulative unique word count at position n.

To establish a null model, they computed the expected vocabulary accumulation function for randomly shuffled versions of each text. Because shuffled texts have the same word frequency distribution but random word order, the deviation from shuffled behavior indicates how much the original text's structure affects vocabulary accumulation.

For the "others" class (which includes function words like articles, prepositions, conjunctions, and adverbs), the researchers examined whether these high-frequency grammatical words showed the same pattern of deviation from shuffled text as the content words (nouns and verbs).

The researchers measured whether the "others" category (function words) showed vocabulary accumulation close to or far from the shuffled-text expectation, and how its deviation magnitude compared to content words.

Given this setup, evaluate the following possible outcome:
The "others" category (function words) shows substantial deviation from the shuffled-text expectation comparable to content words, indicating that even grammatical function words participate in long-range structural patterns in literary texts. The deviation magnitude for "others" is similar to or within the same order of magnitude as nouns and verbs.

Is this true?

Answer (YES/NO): NO